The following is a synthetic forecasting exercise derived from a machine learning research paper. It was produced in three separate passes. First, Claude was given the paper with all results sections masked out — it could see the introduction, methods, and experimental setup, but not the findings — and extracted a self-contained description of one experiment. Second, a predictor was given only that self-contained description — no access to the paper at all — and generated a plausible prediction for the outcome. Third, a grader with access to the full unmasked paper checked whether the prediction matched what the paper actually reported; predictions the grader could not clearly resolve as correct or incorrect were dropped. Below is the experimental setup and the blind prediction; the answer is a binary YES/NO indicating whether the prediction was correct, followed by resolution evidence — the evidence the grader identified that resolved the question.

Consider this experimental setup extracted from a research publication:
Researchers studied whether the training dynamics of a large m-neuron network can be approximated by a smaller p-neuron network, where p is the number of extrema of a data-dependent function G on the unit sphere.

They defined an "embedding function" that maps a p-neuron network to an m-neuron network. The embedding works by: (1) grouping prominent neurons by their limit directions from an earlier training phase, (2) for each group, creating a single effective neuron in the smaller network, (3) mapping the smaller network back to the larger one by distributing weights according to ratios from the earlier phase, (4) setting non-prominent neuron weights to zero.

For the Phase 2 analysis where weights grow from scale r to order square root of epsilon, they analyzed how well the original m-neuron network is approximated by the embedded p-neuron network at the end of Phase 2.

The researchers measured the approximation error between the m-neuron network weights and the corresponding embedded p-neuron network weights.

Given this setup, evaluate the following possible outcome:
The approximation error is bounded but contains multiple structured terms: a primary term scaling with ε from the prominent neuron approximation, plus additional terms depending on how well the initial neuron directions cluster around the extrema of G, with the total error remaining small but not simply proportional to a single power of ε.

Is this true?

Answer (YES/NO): NO